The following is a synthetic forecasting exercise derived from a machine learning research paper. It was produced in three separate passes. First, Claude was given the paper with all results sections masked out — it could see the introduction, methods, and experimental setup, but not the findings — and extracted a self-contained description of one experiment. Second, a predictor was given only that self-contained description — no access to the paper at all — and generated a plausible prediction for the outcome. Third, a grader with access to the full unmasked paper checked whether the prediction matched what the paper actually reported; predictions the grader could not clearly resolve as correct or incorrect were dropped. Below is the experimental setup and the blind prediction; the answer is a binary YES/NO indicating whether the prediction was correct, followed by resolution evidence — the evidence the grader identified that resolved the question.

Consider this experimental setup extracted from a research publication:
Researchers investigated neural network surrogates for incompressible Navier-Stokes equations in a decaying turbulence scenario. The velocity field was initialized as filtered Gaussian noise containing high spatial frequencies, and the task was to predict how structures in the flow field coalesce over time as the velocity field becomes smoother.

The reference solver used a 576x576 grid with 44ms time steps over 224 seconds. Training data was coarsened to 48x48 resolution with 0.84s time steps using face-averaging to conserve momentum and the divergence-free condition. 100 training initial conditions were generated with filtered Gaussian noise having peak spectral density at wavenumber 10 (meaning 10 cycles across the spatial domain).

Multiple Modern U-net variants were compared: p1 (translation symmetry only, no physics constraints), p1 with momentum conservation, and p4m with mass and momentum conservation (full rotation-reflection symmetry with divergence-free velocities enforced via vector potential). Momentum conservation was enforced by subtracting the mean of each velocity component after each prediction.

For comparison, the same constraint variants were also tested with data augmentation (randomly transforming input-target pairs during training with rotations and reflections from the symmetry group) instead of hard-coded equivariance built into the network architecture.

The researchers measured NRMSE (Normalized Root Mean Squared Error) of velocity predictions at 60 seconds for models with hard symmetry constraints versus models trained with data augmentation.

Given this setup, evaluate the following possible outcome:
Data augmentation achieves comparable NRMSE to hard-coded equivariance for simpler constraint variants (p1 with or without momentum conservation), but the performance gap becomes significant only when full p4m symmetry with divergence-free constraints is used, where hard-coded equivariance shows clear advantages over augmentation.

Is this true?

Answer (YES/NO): NO